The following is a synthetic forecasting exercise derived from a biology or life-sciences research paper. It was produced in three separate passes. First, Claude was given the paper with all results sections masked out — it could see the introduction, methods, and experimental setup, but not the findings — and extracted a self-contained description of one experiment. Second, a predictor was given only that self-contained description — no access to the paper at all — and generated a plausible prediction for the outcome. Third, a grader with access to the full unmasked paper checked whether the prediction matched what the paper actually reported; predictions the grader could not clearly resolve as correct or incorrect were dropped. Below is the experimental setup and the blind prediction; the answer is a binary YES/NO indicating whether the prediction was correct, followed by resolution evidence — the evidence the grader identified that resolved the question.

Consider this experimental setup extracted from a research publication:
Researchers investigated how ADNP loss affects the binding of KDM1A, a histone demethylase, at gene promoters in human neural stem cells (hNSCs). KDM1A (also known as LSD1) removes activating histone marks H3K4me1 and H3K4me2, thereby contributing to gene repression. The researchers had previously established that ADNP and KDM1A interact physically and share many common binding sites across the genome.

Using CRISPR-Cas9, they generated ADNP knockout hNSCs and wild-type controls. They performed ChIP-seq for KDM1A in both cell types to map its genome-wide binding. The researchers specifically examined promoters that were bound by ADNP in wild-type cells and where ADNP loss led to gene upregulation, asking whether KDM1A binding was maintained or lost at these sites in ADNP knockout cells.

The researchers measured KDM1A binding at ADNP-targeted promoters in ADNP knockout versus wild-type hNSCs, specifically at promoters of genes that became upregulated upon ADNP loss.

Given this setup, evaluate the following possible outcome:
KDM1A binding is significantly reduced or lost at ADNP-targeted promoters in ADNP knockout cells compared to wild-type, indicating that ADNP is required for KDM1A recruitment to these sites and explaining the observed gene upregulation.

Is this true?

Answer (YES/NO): YES